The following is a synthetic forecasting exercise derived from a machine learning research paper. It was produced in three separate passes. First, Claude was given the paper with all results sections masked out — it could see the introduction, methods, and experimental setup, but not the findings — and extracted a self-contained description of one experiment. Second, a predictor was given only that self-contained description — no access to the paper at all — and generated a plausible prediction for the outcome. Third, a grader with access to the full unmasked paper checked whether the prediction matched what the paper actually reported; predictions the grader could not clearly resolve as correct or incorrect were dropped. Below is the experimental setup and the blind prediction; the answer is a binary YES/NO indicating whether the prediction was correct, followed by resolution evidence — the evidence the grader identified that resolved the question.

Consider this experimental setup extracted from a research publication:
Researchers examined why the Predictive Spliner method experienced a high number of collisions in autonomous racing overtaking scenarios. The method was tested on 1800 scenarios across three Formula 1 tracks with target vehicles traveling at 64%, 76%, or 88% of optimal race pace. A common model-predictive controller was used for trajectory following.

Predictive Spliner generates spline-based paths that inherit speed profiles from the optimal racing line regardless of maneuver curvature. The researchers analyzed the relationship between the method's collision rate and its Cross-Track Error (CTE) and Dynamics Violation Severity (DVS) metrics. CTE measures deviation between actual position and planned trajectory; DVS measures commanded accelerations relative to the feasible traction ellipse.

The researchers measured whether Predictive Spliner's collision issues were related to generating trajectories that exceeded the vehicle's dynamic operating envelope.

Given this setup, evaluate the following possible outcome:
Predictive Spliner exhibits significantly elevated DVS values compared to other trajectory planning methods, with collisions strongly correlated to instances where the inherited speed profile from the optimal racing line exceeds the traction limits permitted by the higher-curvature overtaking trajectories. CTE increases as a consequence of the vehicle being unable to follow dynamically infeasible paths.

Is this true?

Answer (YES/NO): YES